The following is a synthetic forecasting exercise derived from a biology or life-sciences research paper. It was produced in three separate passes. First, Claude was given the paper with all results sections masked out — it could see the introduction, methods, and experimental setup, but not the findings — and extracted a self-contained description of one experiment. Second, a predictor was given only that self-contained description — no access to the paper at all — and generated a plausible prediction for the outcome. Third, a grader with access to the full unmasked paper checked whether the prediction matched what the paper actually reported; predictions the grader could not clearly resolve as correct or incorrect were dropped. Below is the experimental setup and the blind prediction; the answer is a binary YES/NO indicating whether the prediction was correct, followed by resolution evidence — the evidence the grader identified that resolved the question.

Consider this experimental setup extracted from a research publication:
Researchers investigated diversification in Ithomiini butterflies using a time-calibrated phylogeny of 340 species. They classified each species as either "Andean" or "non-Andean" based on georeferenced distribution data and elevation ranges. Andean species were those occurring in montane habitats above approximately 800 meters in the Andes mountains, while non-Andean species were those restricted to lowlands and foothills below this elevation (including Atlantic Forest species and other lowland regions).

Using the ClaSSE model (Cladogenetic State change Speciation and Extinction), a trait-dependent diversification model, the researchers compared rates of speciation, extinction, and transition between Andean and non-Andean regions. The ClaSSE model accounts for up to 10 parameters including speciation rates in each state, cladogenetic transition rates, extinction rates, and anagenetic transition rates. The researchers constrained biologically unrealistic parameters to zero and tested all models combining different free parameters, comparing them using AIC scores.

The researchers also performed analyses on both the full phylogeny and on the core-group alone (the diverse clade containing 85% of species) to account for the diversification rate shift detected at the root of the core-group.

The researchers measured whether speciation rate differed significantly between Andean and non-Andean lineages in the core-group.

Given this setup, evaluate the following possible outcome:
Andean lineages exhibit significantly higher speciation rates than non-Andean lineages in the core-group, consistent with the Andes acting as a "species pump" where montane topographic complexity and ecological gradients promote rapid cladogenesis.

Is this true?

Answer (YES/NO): NO